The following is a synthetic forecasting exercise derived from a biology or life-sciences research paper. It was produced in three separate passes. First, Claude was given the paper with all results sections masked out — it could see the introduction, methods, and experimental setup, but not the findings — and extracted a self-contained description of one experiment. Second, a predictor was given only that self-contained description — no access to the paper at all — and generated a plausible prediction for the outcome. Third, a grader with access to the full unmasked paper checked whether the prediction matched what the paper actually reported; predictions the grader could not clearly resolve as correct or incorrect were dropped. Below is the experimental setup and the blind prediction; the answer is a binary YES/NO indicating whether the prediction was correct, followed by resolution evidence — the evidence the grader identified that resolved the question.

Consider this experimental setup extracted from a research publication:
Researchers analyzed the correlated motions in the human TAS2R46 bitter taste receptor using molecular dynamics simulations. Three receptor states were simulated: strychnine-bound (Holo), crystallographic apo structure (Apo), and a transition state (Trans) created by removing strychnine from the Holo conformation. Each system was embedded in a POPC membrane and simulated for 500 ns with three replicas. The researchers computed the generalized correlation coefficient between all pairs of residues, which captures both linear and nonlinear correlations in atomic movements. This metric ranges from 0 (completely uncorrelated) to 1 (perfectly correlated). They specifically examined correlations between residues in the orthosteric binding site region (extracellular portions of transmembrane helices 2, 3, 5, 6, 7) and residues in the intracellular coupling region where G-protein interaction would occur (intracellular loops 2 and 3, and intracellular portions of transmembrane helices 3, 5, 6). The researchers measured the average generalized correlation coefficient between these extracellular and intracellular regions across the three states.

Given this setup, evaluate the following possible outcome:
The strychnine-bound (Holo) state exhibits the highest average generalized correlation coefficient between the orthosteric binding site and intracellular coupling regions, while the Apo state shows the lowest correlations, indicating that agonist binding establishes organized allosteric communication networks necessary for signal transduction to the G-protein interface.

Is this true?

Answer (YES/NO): NO